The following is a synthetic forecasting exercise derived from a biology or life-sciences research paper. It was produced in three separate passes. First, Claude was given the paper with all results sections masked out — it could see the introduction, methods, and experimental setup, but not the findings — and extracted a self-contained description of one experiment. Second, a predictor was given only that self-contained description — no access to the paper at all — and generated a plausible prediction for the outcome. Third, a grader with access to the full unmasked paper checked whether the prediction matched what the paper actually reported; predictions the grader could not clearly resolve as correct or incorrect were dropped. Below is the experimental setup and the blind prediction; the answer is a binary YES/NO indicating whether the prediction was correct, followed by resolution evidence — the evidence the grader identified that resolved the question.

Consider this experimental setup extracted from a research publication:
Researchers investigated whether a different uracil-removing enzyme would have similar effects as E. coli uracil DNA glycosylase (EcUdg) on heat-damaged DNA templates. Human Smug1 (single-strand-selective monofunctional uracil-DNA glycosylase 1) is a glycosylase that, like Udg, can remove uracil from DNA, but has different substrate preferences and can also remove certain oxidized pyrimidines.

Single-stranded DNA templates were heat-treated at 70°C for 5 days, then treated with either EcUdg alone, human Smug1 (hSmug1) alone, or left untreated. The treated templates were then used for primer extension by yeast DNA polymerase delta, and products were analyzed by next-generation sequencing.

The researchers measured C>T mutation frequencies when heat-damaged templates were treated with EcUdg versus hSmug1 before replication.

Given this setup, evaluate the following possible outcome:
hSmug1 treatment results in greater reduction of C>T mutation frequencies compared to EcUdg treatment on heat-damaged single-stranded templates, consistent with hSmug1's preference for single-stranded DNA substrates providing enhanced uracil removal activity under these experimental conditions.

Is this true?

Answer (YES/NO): NO